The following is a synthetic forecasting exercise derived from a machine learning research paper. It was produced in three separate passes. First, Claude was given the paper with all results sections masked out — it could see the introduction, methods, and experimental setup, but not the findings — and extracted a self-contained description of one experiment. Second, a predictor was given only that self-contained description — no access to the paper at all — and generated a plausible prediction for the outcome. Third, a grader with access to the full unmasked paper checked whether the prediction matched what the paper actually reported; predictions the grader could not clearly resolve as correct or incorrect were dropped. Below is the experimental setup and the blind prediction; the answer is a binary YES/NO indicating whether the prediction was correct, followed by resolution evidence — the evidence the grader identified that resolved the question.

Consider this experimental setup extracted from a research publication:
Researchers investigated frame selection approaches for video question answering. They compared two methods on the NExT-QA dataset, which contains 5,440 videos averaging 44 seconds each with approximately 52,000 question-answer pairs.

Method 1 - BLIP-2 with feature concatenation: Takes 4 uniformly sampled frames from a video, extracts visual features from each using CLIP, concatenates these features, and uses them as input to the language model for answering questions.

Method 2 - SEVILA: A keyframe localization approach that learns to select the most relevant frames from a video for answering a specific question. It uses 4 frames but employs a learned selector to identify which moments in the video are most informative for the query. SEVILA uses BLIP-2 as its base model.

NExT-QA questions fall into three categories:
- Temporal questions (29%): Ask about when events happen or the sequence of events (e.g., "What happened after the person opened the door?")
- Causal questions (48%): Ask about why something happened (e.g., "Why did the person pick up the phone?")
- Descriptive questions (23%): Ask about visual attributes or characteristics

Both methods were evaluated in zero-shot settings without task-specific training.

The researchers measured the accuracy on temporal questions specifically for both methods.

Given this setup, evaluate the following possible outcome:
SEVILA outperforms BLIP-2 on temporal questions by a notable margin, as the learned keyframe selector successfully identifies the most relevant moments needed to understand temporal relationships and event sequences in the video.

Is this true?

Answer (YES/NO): NO